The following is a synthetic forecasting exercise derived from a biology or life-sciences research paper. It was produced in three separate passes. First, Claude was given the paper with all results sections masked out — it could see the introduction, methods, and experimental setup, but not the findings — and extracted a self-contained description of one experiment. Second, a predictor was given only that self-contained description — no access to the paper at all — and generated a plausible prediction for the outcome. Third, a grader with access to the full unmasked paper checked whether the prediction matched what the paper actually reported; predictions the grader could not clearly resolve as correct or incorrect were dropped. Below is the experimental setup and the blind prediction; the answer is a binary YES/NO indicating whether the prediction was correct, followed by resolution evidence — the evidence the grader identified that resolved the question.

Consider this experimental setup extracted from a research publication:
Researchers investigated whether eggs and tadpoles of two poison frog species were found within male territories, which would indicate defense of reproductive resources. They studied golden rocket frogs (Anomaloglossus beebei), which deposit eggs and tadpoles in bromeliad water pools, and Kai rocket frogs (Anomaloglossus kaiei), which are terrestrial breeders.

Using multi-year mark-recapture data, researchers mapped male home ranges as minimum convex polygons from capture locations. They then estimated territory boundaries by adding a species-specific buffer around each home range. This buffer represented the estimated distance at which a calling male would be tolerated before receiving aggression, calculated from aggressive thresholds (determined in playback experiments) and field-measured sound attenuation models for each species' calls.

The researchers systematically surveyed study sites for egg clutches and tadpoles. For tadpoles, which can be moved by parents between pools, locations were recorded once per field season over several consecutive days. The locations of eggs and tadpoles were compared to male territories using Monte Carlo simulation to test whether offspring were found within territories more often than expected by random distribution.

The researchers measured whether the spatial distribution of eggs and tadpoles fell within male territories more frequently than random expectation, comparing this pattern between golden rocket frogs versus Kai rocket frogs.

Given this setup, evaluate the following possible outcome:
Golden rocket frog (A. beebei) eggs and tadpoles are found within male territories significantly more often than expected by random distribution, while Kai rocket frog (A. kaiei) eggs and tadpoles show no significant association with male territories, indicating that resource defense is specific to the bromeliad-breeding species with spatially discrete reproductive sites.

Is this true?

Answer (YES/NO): NO